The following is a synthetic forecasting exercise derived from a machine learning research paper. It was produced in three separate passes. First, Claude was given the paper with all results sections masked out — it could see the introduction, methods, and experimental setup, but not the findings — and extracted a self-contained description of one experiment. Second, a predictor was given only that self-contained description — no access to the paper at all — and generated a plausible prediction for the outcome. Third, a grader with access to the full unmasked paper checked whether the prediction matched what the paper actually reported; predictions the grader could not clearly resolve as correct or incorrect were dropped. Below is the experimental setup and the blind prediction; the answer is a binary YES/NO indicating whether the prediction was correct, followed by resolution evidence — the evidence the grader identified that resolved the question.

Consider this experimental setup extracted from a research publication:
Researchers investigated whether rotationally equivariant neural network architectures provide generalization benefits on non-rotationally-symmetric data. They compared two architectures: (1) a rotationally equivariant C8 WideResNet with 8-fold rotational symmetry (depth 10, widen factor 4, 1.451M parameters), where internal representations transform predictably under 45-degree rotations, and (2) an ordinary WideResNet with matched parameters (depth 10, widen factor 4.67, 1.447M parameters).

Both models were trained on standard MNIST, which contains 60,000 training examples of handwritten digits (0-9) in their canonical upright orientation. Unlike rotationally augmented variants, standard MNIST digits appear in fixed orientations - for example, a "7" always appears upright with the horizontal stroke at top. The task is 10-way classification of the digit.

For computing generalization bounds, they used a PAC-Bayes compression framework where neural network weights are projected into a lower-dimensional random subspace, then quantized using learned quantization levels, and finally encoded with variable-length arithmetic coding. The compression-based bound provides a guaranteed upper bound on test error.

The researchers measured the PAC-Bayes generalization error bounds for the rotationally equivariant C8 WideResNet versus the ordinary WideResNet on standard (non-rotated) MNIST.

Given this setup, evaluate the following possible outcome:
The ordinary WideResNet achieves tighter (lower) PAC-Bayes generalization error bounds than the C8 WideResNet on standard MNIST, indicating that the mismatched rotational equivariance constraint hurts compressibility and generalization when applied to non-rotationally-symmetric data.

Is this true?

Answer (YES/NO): NO